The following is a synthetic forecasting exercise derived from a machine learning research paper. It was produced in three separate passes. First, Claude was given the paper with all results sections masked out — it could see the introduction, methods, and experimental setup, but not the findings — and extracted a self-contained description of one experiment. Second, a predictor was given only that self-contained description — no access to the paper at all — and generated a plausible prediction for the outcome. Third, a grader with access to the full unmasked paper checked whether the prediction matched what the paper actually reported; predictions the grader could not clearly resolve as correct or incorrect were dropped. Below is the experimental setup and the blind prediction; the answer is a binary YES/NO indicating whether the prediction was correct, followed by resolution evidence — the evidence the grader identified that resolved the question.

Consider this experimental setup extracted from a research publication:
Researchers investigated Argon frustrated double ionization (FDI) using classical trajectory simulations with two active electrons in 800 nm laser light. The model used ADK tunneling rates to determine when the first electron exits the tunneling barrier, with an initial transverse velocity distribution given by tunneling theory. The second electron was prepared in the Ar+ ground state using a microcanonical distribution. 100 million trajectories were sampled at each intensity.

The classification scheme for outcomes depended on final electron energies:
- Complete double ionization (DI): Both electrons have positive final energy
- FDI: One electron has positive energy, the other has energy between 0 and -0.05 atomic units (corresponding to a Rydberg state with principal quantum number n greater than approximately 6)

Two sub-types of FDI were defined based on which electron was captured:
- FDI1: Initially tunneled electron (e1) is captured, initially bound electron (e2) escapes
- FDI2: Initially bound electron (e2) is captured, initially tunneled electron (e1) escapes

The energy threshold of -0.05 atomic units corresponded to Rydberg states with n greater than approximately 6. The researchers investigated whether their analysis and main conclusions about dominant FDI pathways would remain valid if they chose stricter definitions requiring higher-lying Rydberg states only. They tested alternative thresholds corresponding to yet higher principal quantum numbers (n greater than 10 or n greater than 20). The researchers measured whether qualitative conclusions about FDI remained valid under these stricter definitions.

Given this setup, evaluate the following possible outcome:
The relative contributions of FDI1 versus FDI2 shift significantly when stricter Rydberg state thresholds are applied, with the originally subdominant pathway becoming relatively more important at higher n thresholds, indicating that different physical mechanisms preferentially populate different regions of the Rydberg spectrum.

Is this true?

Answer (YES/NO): NO